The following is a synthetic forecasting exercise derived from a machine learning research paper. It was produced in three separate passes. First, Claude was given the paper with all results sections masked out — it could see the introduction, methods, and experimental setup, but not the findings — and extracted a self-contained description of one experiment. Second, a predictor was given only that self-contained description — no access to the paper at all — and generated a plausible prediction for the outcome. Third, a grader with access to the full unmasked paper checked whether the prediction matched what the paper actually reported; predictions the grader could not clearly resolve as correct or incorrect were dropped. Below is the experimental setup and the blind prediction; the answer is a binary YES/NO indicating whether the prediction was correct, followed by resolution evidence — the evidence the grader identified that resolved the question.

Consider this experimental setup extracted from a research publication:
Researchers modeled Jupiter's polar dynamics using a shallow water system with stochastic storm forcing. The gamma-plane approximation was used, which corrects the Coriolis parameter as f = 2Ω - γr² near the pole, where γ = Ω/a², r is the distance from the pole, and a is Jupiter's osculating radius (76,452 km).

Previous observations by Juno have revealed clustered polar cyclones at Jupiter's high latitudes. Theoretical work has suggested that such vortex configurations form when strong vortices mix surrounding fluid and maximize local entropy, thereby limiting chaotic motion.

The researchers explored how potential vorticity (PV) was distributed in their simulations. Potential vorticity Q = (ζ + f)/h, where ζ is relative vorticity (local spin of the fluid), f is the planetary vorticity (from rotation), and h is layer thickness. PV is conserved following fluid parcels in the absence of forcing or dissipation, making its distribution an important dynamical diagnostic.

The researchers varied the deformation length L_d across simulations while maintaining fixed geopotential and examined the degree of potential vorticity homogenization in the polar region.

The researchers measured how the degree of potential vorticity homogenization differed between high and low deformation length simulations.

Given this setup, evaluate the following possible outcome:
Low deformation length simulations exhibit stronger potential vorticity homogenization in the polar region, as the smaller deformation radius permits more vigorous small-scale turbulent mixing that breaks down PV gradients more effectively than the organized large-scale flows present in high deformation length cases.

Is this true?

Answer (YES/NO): NO